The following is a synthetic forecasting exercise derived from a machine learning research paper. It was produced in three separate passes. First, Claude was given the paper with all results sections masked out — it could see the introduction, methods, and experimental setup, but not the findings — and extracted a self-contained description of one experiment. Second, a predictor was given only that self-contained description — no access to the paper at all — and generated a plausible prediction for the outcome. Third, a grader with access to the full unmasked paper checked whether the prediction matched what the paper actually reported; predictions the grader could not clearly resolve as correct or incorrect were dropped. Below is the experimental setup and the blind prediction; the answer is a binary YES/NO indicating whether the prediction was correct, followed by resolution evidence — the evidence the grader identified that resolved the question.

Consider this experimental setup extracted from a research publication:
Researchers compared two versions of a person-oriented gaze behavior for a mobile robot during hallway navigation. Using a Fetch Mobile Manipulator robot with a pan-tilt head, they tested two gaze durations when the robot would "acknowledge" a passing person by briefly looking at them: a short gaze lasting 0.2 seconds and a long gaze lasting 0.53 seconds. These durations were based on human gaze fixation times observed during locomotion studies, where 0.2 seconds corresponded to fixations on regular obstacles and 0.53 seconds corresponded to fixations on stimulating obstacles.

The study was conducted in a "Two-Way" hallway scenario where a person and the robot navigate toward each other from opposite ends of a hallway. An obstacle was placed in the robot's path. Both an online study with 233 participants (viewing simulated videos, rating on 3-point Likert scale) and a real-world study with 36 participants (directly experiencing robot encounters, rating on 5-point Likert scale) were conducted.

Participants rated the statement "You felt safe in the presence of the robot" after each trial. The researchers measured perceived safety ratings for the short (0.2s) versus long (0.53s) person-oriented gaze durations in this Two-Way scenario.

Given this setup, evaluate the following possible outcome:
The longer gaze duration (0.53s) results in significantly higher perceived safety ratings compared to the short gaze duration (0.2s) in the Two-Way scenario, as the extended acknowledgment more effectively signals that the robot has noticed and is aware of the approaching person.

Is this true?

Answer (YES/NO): NO